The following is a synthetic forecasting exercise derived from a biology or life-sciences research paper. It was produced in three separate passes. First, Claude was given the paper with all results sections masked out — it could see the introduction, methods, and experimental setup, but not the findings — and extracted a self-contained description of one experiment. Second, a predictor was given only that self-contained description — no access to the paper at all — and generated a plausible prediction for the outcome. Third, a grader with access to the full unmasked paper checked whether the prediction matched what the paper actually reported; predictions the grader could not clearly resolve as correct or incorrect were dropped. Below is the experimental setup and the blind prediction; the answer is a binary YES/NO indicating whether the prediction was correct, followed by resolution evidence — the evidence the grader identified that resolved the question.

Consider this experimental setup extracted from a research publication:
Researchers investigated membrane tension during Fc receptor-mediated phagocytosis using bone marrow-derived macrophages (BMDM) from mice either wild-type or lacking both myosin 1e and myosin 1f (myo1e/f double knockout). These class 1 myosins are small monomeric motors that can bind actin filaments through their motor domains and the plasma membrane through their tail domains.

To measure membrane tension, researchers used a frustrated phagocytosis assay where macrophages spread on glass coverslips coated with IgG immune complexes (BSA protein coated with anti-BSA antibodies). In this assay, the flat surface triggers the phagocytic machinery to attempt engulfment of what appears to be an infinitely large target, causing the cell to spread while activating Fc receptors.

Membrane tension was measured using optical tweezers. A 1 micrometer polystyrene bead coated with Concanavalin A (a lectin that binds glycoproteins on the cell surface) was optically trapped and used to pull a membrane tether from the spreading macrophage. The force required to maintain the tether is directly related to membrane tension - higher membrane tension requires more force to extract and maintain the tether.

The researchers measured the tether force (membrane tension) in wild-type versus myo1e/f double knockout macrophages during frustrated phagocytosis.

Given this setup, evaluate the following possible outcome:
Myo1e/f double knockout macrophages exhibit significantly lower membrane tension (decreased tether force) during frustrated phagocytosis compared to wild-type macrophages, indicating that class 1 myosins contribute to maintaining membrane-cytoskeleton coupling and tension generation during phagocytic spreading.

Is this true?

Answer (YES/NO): YES